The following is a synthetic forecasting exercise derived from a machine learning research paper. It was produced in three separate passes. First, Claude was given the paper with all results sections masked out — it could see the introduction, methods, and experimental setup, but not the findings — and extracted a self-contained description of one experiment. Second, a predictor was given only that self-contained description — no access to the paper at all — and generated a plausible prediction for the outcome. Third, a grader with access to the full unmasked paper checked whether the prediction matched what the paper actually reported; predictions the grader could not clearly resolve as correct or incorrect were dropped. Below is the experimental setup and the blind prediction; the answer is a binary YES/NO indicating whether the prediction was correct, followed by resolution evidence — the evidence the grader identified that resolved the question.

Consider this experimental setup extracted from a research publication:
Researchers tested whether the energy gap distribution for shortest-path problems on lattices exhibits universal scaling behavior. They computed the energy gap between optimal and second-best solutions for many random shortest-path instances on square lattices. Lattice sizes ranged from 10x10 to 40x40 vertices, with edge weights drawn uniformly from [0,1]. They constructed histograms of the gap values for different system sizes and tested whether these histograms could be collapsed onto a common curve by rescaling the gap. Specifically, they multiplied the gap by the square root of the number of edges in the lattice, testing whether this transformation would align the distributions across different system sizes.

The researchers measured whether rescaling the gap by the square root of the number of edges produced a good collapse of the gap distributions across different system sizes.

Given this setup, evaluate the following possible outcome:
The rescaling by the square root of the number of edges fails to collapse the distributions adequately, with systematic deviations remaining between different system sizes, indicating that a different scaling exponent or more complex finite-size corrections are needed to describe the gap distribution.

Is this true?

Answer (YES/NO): NO